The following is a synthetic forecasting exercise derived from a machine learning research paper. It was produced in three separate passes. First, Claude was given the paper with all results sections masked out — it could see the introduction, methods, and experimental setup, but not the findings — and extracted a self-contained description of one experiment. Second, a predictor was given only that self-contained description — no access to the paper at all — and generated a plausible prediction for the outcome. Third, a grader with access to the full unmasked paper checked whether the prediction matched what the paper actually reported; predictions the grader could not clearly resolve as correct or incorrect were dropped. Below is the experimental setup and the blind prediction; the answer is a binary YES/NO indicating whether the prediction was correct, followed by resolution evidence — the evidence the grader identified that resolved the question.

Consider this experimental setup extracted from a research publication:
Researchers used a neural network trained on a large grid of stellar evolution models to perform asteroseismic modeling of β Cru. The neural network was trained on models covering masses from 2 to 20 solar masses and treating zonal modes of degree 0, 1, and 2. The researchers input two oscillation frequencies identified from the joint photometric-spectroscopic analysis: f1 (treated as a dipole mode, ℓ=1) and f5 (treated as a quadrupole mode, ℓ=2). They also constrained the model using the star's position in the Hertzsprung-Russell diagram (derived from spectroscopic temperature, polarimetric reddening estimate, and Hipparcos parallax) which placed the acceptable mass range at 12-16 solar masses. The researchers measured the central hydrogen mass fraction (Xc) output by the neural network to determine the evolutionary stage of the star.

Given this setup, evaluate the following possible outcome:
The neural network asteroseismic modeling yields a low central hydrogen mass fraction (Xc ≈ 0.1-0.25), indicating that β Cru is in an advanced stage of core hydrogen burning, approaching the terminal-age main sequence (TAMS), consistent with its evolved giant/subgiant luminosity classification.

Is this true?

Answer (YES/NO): NO